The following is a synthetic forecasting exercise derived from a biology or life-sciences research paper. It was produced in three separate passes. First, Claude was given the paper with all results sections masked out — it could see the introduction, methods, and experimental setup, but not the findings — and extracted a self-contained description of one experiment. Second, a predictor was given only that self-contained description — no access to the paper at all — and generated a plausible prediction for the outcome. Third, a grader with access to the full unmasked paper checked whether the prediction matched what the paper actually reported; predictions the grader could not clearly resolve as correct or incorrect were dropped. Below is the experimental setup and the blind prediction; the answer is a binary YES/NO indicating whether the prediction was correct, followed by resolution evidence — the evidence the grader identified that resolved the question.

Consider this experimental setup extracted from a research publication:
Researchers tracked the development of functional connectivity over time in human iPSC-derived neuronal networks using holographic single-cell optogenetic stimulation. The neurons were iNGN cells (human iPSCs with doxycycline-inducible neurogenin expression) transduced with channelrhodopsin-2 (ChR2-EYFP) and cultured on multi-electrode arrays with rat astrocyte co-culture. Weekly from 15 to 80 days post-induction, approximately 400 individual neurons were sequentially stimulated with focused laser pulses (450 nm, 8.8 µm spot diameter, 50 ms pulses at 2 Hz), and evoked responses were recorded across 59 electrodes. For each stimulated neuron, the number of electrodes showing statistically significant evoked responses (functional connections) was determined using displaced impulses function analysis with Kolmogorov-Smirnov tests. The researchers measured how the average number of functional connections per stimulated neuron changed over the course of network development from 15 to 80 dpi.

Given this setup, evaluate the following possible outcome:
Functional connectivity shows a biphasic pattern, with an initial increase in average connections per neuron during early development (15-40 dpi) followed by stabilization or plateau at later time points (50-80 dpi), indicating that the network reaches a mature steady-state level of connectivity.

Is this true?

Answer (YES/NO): NO